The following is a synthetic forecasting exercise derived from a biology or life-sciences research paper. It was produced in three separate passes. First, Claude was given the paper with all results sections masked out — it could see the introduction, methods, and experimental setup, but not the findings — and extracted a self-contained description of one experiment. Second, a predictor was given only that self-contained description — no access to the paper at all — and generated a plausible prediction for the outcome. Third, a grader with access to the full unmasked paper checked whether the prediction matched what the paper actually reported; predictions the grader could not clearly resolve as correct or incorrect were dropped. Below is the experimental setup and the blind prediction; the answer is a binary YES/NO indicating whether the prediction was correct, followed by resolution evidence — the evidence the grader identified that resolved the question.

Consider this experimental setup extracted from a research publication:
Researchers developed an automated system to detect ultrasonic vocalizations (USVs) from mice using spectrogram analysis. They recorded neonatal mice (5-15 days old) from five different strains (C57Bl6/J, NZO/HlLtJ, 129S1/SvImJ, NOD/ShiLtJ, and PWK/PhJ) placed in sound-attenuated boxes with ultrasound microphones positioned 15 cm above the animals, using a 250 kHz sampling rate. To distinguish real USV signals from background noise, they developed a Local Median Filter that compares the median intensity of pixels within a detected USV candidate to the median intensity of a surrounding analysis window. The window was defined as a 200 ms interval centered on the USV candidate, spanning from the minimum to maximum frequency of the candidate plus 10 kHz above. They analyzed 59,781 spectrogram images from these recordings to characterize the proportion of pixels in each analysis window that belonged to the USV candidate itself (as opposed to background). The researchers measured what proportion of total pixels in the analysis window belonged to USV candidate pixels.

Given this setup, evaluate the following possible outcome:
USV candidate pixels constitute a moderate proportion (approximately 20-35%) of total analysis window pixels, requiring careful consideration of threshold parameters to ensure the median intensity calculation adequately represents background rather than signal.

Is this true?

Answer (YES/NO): NO